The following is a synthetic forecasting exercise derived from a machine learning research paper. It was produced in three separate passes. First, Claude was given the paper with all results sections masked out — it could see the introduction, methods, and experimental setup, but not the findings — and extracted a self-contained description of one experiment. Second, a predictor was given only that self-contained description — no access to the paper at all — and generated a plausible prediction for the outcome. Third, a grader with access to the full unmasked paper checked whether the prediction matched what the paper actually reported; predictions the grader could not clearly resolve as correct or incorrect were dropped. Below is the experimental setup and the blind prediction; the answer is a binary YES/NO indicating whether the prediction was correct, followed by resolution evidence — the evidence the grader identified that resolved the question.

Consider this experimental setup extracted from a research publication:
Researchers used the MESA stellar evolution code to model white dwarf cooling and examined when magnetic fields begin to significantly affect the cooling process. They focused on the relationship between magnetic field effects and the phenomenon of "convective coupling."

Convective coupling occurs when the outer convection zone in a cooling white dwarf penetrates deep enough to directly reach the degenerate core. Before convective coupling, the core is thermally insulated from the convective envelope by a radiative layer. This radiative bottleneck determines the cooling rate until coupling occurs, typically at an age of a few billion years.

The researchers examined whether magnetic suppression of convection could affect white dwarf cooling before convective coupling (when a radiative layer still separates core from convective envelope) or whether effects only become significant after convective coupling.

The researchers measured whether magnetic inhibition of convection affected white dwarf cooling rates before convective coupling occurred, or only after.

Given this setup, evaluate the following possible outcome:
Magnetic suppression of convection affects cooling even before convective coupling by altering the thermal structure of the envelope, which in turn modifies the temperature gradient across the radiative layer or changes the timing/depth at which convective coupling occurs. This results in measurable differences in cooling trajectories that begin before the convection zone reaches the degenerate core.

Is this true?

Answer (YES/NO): NO